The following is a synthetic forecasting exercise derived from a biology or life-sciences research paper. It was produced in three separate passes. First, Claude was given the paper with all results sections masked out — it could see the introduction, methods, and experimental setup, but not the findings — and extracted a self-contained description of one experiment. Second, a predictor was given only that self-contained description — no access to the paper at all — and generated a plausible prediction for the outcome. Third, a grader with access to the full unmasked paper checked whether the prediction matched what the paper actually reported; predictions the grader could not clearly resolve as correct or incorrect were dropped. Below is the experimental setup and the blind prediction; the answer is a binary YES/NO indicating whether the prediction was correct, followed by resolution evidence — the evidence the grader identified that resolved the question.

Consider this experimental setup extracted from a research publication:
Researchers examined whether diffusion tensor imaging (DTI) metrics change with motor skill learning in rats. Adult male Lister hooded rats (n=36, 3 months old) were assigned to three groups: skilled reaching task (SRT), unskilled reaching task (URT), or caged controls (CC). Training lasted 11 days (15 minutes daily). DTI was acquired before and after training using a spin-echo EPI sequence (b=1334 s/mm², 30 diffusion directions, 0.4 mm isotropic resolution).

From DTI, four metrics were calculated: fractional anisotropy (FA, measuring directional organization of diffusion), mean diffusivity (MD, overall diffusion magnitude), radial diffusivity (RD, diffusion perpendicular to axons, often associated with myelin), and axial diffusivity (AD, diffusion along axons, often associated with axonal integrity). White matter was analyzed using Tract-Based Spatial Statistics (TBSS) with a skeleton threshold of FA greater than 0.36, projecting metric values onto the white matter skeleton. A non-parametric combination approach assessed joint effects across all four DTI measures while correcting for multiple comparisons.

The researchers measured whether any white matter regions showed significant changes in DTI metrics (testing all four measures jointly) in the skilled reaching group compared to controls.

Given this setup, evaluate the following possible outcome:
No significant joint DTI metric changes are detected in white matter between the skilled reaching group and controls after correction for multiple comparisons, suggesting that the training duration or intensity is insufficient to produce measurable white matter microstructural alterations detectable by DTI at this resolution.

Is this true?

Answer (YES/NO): YES